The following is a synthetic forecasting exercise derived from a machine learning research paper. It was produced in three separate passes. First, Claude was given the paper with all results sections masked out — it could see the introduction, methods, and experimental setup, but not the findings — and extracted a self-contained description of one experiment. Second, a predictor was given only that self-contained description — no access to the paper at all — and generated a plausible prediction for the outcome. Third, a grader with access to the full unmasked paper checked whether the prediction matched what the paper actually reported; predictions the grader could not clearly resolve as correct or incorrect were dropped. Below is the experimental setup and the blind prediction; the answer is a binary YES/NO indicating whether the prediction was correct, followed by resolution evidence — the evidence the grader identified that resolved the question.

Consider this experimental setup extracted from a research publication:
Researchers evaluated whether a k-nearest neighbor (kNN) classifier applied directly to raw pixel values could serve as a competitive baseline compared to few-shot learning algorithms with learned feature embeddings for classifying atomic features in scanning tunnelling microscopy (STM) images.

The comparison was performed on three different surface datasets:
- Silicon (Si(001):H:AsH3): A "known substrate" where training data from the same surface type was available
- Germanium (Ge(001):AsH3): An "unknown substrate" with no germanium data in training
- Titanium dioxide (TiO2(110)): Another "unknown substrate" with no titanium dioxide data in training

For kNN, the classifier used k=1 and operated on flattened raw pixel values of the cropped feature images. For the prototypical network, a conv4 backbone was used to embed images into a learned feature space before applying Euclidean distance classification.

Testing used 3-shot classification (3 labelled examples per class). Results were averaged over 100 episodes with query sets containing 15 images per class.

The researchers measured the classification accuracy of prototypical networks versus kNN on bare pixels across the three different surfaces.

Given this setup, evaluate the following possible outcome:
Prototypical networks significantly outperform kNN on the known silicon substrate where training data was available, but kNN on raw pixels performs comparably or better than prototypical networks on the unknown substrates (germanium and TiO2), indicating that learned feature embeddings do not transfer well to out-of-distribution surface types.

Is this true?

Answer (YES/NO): NO